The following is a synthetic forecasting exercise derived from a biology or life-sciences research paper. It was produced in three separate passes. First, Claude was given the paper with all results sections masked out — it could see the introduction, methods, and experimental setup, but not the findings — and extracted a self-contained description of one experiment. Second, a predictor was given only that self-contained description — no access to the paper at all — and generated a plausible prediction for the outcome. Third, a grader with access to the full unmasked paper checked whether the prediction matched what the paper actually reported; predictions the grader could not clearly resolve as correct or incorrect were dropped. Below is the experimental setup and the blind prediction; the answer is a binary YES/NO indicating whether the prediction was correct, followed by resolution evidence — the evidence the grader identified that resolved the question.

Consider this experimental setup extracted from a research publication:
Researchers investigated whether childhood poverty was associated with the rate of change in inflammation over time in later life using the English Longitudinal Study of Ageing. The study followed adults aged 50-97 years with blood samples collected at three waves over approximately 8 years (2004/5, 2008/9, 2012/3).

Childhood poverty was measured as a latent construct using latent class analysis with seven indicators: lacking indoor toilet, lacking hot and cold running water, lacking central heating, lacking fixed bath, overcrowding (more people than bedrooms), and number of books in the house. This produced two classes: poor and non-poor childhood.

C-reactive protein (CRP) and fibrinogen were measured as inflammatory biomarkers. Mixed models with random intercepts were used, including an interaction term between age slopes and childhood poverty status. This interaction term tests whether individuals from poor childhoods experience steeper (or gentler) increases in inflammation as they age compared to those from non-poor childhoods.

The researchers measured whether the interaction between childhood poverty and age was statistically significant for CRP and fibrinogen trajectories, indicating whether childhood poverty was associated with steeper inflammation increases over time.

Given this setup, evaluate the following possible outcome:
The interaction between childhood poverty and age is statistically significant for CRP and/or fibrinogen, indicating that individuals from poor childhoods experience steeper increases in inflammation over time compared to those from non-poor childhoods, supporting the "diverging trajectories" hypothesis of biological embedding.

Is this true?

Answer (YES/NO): NO